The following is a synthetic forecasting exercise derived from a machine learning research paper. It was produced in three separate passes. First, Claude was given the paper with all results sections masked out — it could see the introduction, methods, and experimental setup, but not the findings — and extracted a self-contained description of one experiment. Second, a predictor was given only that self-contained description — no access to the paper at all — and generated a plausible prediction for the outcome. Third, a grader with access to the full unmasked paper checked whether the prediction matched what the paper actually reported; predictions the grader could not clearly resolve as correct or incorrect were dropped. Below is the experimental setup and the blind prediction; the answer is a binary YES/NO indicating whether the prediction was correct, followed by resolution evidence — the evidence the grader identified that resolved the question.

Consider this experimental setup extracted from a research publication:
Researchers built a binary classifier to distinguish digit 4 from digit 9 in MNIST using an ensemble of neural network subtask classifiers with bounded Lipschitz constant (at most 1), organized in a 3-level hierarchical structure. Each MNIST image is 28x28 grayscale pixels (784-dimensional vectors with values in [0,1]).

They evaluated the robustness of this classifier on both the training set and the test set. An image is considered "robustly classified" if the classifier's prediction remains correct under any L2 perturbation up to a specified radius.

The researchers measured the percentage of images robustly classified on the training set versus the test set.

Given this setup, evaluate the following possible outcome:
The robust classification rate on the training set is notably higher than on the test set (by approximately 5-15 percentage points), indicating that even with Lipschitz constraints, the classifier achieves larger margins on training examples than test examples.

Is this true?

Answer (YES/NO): NO